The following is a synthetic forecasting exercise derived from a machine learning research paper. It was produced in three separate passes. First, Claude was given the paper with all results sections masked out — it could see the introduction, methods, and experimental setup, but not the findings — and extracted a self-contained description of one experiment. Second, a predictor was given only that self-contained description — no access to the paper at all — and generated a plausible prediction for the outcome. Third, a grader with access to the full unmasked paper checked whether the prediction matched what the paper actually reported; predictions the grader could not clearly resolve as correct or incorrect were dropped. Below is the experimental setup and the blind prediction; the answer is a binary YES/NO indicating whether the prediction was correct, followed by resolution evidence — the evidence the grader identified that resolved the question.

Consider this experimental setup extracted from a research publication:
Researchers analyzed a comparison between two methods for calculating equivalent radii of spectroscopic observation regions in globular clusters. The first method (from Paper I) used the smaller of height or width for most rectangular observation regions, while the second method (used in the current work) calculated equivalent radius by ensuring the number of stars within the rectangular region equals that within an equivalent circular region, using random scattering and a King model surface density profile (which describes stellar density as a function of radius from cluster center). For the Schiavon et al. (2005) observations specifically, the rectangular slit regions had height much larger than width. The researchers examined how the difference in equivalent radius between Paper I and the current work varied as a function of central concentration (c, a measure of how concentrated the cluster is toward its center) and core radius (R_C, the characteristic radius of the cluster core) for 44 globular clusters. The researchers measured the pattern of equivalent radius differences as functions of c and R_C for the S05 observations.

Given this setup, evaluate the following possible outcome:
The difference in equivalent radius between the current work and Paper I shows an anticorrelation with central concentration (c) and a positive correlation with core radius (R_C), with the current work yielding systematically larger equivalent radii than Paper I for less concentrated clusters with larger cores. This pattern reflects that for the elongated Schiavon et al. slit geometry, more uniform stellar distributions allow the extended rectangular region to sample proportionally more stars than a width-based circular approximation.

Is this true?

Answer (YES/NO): NO